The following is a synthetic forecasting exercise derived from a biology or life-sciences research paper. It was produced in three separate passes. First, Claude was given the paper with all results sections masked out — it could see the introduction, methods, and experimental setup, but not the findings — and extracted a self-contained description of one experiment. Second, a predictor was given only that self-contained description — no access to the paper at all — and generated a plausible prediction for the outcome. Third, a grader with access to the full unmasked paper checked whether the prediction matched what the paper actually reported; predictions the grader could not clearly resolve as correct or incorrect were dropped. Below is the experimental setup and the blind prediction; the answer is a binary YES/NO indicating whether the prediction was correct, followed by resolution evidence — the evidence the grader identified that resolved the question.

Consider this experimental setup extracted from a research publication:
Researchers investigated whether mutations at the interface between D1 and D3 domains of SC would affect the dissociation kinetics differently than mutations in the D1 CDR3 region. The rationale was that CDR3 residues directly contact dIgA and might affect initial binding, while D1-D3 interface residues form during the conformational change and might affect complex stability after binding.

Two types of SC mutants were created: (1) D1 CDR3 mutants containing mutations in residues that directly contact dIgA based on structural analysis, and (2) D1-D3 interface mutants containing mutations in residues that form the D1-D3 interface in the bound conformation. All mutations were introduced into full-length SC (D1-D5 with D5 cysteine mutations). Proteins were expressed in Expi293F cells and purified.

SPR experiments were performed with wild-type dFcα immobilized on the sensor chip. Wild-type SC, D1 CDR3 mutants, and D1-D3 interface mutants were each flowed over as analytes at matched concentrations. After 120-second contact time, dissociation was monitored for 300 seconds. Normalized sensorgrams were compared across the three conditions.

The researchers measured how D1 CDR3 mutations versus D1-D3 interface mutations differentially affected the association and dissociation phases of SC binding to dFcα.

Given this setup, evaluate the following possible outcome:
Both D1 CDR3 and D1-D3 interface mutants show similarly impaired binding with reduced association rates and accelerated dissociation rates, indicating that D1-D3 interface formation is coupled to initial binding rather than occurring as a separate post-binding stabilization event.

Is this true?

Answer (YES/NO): NO